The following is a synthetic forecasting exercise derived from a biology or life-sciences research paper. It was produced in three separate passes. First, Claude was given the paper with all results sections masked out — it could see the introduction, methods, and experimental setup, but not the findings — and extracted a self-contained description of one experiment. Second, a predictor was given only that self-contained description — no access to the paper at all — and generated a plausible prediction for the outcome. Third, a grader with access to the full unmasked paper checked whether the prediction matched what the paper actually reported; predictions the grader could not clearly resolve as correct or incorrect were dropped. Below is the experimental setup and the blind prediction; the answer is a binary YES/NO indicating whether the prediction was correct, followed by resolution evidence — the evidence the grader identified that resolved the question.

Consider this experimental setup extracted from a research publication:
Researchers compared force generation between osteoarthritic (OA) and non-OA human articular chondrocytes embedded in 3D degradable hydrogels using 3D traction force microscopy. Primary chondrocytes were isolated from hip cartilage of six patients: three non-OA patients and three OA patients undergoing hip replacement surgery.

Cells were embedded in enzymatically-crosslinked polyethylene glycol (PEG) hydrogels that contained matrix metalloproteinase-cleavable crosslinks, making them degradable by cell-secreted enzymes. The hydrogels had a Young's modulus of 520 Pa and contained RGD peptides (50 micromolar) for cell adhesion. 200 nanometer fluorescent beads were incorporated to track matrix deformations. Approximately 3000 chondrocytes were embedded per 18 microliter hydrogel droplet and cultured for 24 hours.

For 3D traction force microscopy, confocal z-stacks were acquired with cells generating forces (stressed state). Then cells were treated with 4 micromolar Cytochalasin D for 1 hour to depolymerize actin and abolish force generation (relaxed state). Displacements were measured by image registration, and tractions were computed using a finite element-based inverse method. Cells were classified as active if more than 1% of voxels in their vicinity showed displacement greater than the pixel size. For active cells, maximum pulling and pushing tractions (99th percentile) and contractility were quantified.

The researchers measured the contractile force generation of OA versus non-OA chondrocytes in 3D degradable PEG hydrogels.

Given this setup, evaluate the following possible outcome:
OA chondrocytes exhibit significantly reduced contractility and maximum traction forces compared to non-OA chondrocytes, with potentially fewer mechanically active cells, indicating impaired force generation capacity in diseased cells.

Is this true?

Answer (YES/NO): NO